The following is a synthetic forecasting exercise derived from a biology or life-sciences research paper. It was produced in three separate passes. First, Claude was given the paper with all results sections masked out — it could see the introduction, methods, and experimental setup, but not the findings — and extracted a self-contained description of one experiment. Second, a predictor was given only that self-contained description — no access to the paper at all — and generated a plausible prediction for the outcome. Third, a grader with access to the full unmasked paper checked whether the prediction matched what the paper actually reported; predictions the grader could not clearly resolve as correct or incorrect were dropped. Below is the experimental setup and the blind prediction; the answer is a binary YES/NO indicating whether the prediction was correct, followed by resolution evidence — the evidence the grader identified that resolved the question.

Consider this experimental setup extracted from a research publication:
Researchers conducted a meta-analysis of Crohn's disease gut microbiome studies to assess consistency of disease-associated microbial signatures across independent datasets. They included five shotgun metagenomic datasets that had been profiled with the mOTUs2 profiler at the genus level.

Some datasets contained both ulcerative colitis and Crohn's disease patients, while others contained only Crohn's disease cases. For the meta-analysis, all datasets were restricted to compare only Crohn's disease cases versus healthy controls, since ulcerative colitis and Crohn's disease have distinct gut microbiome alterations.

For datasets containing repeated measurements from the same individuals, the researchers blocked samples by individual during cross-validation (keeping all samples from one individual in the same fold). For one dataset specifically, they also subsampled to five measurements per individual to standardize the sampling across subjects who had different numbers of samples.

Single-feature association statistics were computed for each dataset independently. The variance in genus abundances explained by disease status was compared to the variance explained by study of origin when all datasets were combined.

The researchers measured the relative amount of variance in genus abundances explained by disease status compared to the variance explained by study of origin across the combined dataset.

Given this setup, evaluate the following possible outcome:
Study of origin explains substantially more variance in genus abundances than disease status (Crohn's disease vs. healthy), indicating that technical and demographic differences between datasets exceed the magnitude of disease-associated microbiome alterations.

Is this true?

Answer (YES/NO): YES